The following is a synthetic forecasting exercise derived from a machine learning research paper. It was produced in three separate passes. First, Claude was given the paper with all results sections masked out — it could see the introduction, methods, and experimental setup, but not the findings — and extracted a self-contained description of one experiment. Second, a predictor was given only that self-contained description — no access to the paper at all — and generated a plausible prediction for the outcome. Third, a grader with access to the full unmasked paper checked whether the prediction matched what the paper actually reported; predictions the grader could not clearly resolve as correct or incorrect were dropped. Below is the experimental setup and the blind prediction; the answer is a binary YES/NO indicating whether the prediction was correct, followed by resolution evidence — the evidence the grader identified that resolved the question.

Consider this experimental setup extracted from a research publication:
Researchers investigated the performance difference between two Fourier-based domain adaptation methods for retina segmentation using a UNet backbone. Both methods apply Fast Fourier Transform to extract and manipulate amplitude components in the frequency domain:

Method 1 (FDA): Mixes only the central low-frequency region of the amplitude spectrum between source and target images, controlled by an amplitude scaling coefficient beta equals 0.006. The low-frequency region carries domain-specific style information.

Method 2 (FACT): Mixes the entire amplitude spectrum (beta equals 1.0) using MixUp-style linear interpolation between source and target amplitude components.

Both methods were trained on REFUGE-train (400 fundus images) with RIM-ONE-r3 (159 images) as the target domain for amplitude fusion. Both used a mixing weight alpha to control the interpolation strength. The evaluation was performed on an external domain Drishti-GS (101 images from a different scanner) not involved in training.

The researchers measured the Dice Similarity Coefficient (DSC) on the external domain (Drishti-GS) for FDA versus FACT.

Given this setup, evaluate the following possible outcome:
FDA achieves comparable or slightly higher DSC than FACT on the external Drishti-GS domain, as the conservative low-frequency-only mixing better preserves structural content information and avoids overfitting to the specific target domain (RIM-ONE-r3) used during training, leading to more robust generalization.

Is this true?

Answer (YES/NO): YES